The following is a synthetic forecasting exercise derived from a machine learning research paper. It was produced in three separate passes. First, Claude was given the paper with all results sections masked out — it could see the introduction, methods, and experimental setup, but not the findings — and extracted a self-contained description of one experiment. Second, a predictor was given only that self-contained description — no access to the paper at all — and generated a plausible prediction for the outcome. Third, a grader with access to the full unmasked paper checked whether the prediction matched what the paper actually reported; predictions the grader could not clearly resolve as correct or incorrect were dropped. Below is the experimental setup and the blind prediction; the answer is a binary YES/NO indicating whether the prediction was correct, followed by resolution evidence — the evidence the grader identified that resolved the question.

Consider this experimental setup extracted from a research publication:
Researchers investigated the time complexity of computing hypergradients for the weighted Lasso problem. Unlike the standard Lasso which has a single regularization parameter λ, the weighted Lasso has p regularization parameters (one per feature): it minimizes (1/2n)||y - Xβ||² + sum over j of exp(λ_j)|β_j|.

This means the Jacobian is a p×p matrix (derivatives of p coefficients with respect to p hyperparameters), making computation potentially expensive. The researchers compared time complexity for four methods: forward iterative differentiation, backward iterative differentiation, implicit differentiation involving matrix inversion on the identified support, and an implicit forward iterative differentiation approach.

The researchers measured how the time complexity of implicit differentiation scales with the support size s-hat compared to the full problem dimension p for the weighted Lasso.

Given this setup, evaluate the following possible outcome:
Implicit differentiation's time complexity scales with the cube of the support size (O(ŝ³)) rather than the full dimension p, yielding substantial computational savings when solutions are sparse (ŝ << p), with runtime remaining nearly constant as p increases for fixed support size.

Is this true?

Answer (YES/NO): NO